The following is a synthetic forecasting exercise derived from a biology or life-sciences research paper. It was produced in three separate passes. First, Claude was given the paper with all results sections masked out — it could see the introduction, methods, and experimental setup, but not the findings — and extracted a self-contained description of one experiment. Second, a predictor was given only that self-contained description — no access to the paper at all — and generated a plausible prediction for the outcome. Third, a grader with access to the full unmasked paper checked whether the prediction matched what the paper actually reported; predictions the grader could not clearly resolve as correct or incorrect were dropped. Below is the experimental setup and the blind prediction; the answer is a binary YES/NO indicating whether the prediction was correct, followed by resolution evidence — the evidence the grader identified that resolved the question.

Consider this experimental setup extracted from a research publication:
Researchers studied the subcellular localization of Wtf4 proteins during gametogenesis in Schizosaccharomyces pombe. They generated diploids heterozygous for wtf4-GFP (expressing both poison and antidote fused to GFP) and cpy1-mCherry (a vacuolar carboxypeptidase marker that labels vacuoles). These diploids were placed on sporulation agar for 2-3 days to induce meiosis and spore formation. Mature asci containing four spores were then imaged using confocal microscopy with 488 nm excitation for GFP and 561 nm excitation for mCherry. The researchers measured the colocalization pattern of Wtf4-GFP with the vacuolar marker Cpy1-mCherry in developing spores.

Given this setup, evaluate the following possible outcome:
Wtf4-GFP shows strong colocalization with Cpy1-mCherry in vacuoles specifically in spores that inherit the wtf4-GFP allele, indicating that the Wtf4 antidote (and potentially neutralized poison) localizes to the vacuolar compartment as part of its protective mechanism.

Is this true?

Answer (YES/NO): YES